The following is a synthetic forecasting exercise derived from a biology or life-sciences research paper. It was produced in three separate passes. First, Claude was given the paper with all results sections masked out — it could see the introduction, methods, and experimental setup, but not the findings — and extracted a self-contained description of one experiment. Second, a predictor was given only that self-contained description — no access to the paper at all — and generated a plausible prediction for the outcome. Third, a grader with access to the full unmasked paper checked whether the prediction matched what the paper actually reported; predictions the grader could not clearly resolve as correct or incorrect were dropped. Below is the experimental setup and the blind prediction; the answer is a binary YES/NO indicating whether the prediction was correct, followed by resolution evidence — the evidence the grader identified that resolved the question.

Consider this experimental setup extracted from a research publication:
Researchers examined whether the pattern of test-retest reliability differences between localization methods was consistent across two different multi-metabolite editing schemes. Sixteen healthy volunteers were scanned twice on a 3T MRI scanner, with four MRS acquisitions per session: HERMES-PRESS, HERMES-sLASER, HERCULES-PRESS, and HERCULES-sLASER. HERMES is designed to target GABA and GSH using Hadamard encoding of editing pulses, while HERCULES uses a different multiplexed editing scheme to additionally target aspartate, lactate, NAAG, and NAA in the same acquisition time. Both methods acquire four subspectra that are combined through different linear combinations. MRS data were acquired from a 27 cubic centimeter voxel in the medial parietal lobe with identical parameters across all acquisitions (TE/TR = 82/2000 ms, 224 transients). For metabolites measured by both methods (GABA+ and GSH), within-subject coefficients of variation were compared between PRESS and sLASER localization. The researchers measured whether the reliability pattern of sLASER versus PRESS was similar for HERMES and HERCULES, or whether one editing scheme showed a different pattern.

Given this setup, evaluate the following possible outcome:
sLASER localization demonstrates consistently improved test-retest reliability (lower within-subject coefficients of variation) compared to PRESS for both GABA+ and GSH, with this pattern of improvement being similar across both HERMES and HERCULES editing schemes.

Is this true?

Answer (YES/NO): NO